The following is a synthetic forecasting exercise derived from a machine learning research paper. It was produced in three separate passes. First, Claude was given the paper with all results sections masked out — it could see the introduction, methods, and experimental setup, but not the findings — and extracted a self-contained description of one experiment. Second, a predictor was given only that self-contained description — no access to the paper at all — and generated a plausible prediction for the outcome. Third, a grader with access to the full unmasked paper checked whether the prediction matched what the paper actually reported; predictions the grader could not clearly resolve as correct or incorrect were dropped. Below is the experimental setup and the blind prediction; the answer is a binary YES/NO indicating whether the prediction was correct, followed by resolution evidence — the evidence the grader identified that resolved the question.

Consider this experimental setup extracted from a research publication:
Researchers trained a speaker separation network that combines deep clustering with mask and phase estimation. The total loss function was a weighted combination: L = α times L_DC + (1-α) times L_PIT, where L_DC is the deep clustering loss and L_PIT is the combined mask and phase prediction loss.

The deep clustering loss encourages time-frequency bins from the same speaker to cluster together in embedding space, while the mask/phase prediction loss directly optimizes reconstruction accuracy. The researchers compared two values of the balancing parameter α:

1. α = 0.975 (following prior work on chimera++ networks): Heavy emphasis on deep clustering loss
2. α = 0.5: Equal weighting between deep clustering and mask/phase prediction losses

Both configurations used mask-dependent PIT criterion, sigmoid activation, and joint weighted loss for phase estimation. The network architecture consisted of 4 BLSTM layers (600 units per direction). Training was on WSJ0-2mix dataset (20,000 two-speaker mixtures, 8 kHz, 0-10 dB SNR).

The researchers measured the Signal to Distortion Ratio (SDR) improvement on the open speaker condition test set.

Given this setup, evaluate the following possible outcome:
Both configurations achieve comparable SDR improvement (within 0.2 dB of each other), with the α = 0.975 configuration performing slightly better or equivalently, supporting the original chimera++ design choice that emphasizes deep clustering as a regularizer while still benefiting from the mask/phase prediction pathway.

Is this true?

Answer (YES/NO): NO